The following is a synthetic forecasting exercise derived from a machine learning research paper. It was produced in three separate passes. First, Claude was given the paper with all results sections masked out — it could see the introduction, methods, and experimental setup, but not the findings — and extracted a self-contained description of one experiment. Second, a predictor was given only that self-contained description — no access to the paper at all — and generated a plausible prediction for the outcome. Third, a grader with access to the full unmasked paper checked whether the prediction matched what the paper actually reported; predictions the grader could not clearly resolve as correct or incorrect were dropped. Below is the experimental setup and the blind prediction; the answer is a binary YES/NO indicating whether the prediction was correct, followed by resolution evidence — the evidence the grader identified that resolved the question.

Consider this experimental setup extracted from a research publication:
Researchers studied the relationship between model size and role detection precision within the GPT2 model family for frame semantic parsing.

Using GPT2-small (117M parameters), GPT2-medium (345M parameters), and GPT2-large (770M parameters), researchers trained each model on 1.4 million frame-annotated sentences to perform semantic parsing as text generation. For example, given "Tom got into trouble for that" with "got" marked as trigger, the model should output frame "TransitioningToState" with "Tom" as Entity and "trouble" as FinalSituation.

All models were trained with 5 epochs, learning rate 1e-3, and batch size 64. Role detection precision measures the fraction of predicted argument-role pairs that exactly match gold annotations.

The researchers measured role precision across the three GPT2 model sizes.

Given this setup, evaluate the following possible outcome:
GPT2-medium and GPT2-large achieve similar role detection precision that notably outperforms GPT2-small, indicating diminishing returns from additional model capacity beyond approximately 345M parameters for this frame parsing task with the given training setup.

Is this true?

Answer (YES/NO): NO